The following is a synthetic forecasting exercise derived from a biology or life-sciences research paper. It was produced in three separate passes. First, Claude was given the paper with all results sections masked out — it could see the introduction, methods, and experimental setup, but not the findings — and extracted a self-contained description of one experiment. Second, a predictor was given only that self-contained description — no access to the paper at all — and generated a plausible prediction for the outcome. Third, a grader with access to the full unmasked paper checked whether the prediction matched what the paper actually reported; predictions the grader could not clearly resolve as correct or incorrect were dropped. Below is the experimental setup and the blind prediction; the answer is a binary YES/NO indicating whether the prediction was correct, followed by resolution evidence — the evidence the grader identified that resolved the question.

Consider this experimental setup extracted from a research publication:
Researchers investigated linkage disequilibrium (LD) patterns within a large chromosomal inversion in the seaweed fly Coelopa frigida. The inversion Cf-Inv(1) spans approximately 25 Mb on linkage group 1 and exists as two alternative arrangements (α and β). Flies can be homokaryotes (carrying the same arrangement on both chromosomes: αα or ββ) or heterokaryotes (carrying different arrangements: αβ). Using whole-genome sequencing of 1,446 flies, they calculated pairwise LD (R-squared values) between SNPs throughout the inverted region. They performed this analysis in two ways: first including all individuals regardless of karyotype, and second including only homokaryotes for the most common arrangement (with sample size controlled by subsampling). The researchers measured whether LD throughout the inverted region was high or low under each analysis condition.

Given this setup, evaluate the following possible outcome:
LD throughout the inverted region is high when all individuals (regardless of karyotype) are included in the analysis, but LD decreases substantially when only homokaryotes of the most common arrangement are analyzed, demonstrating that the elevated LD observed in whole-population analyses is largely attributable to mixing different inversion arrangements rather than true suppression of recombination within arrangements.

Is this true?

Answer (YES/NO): YES